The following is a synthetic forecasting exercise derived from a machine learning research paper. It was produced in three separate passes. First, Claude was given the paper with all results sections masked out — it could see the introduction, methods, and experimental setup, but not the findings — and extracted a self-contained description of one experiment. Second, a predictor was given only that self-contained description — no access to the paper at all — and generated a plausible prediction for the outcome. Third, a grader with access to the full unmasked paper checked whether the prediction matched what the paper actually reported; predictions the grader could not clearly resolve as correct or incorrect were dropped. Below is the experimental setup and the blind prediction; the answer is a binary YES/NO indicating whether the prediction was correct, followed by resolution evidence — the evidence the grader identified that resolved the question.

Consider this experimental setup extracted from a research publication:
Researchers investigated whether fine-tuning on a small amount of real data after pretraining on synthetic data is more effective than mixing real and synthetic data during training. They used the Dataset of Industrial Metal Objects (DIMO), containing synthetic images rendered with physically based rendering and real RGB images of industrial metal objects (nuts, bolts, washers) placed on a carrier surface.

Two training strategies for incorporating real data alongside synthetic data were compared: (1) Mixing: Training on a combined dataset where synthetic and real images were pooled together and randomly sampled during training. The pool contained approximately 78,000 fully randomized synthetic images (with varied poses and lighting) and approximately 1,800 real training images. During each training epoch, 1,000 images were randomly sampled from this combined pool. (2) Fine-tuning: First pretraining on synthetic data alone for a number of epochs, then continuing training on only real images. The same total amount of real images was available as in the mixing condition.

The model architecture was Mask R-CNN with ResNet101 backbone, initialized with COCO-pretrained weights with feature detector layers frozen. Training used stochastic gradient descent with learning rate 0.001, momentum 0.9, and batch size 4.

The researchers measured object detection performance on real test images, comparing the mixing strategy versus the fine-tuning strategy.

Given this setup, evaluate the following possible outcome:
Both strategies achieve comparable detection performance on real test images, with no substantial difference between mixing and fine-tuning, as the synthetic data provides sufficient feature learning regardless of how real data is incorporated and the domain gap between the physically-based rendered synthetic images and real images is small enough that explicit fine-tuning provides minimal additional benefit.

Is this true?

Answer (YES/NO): NO